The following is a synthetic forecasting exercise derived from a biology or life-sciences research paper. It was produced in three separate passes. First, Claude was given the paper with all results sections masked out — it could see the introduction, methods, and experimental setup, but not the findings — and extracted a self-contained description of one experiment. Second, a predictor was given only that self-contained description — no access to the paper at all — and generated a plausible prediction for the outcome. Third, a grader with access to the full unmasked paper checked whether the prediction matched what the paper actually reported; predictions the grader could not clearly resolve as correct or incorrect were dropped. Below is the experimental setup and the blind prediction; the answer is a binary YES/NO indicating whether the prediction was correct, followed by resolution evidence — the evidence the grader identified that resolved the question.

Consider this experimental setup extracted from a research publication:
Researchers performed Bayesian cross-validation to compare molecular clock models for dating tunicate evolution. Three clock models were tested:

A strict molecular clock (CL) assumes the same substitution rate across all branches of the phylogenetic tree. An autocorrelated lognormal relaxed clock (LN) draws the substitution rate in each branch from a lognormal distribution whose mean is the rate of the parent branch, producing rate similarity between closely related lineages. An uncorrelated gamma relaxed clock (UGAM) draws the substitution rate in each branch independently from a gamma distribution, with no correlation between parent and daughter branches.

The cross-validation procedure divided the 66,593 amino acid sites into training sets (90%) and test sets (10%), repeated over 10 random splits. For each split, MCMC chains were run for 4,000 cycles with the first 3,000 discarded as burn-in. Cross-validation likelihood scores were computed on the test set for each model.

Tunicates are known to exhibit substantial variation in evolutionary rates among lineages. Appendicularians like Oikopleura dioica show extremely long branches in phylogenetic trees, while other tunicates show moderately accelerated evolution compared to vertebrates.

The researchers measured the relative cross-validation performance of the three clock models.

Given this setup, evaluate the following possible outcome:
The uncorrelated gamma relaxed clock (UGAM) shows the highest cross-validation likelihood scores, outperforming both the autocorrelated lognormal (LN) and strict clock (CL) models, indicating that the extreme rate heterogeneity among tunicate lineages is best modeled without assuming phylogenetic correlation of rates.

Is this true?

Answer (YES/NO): NO